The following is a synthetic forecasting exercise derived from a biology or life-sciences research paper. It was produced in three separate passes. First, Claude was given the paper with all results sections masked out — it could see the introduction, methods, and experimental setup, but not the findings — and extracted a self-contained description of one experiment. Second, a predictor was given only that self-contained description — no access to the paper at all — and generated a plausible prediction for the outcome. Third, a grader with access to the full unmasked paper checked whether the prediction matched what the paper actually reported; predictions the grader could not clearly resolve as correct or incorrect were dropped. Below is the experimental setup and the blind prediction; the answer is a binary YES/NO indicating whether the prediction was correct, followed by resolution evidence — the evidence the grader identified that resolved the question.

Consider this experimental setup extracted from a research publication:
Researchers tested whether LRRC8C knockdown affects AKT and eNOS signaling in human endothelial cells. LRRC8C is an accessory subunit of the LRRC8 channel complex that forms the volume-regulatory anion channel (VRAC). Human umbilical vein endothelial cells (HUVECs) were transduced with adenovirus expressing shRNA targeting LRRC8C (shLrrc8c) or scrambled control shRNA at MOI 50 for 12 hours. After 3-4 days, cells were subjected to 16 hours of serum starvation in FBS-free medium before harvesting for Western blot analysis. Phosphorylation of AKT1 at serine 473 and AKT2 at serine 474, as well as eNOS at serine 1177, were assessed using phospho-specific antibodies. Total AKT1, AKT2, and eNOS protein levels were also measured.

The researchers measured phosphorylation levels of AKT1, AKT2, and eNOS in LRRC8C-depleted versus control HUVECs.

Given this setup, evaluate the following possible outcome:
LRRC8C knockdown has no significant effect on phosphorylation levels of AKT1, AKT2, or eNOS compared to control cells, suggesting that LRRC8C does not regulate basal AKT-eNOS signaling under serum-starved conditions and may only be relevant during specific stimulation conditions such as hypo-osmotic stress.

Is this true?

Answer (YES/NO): NO